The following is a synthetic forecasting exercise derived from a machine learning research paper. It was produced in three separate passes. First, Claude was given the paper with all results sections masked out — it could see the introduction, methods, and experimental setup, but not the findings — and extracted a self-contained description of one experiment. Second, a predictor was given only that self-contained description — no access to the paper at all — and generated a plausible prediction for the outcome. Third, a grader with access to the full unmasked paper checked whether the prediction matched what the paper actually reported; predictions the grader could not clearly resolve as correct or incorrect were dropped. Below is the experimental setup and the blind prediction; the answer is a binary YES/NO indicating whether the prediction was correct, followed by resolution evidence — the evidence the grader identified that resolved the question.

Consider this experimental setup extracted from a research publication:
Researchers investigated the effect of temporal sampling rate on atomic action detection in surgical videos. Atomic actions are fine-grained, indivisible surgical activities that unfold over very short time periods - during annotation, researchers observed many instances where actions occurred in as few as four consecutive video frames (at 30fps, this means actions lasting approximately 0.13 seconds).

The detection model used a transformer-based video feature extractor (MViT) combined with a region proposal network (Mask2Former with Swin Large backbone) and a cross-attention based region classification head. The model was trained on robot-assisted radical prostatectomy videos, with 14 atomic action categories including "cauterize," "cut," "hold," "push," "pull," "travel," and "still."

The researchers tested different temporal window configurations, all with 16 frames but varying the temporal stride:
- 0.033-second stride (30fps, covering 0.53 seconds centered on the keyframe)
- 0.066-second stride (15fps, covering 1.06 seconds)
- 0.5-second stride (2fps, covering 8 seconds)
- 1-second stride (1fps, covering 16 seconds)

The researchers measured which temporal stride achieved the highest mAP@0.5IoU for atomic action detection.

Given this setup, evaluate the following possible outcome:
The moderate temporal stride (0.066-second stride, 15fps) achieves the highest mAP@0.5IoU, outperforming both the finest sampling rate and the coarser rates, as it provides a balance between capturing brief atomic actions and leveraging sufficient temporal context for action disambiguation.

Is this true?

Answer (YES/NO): NO